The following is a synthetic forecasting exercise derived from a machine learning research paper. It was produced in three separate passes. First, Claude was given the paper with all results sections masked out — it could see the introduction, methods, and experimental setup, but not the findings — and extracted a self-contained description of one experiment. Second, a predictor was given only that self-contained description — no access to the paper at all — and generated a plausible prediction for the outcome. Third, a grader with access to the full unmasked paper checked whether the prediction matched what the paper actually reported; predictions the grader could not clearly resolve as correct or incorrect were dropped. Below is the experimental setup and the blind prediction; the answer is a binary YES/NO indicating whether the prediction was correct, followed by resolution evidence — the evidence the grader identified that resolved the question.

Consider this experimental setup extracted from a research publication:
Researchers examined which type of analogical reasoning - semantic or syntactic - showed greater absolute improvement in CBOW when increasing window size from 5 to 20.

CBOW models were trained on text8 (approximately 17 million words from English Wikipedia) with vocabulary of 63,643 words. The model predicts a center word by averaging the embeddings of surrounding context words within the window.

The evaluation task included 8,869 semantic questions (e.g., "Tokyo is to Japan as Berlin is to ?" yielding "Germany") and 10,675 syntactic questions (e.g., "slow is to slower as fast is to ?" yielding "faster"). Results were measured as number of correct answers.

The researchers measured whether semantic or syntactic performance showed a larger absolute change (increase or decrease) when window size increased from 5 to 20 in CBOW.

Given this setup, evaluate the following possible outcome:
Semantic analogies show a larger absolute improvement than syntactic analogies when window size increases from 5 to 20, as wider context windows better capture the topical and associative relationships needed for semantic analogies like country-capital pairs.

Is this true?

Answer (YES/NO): YES